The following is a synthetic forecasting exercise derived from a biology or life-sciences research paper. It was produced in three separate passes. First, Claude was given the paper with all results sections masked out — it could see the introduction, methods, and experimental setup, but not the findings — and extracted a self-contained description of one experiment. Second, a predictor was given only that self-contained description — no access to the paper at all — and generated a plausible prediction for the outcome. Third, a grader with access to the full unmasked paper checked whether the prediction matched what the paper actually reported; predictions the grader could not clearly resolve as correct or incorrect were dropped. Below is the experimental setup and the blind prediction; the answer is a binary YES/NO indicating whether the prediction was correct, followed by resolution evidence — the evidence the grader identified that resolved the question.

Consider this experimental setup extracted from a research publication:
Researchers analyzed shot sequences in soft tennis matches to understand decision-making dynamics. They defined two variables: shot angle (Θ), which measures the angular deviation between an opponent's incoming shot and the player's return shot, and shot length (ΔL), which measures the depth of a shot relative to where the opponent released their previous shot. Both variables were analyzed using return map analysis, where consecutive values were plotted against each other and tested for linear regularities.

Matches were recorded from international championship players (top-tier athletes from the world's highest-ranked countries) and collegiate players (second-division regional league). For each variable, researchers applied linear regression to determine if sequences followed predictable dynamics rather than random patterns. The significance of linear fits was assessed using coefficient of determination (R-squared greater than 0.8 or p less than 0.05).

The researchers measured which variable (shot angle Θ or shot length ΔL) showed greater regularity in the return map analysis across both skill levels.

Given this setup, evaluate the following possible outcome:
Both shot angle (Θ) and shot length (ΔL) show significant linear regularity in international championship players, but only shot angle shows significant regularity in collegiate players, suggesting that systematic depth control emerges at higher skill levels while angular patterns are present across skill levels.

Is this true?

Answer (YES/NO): NO